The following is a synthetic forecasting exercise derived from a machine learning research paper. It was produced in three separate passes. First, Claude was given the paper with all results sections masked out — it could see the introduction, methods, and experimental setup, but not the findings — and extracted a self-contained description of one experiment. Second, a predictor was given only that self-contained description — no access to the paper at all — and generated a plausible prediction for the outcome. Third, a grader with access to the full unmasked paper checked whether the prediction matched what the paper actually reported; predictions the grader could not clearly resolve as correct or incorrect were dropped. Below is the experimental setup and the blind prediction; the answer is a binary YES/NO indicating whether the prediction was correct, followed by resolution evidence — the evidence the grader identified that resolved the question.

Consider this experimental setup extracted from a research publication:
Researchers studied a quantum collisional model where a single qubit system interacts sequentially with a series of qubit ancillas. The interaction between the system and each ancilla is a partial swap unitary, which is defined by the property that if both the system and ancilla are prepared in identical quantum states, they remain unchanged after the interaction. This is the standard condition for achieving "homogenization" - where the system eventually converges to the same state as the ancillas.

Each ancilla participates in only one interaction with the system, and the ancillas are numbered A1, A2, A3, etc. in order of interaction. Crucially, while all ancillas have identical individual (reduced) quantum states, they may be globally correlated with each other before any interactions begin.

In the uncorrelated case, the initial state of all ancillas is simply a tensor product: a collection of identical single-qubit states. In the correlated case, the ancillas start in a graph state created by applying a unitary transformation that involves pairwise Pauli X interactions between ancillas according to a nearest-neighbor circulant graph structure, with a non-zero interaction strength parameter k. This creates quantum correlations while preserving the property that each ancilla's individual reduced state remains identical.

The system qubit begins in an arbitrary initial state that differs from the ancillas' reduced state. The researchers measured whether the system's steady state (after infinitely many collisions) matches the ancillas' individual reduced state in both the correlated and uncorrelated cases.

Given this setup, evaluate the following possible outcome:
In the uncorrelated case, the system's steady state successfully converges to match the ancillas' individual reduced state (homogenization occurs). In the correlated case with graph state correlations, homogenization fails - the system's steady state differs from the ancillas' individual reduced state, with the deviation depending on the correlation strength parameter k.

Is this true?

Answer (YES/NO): YES